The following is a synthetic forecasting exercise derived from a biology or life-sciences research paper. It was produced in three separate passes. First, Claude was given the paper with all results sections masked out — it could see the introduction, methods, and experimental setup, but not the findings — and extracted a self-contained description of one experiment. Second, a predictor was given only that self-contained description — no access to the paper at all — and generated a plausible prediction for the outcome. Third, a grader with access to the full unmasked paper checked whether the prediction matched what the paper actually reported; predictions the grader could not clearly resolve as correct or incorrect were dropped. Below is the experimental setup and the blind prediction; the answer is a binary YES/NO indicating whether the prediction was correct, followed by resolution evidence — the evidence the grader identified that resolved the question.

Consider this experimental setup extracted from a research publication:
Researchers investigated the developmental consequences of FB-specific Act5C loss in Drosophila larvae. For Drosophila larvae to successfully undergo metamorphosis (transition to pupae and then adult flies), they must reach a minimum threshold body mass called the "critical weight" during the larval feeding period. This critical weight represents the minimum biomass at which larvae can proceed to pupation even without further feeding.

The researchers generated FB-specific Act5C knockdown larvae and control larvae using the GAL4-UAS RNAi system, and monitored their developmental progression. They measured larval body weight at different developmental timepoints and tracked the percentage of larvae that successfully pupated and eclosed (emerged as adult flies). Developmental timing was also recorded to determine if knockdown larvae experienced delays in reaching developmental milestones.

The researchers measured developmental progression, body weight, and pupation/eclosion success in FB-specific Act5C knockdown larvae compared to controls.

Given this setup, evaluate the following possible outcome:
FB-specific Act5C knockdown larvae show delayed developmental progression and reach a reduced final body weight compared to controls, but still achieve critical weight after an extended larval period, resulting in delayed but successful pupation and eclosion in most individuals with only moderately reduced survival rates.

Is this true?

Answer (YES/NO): NO